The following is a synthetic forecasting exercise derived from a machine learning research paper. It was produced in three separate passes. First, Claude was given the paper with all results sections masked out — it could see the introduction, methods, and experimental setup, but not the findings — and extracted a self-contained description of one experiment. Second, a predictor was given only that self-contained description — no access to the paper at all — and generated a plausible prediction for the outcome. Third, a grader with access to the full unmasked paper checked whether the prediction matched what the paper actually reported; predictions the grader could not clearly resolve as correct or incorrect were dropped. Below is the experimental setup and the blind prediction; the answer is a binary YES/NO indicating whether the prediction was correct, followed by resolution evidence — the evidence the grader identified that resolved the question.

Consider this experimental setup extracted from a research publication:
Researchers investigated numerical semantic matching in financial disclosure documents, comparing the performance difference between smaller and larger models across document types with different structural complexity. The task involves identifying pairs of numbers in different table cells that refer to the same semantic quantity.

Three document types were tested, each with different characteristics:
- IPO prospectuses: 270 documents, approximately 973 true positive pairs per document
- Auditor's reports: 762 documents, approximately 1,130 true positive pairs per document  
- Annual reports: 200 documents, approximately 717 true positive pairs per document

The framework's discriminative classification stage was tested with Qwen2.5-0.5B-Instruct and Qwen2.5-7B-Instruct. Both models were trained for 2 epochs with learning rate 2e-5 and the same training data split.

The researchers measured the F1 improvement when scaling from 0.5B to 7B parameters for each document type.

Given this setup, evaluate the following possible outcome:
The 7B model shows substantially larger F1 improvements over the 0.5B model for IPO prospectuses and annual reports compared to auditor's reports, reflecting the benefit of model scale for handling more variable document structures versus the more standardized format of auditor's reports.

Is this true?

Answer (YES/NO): NO